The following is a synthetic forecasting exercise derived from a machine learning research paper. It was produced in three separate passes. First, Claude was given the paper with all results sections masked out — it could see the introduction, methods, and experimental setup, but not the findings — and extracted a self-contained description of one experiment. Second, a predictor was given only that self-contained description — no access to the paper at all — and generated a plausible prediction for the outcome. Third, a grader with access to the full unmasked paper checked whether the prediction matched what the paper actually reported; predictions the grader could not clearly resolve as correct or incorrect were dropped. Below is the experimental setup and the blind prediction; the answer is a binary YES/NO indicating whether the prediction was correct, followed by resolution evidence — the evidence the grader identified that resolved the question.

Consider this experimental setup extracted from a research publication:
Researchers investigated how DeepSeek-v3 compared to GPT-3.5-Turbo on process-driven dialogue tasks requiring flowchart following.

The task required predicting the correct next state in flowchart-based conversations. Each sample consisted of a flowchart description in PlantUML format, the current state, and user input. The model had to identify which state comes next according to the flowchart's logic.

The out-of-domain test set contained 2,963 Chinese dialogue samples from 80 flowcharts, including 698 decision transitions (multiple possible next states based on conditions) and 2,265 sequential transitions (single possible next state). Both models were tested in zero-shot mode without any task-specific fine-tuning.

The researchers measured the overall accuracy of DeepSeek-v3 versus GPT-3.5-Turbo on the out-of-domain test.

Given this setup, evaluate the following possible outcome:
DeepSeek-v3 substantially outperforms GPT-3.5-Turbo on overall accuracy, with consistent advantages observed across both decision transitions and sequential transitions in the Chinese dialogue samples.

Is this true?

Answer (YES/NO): NO